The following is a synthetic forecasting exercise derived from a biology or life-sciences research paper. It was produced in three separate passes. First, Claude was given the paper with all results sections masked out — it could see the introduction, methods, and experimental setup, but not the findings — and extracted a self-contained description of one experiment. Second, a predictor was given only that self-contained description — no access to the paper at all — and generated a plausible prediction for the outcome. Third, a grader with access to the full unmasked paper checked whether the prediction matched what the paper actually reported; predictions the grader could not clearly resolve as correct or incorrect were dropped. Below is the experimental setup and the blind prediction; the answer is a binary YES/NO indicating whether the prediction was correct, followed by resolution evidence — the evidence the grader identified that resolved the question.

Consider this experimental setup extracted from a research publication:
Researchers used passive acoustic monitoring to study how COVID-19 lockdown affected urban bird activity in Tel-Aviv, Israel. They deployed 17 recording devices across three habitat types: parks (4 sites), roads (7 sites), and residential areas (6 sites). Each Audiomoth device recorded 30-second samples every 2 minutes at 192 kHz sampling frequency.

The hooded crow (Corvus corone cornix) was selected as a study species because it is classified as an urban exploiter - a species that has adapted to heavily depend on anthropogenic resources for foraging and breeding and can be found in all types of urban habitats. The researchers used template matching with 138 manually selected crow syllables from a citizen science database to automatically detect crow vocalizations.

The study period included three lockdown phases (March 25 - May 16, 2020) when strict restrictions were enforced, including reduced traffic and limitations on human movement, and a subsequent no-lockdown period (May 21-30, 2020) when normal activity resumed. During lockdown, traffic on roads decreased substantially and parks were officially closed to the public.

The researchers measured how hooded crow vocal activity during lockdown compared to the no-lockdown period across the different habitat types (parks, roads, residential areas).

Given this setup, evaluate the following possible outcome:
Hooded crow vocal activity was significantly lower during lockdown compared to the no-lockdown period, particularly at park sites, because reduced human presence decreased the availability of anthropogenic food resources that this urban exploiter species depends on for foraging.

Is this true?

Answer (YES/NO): NO